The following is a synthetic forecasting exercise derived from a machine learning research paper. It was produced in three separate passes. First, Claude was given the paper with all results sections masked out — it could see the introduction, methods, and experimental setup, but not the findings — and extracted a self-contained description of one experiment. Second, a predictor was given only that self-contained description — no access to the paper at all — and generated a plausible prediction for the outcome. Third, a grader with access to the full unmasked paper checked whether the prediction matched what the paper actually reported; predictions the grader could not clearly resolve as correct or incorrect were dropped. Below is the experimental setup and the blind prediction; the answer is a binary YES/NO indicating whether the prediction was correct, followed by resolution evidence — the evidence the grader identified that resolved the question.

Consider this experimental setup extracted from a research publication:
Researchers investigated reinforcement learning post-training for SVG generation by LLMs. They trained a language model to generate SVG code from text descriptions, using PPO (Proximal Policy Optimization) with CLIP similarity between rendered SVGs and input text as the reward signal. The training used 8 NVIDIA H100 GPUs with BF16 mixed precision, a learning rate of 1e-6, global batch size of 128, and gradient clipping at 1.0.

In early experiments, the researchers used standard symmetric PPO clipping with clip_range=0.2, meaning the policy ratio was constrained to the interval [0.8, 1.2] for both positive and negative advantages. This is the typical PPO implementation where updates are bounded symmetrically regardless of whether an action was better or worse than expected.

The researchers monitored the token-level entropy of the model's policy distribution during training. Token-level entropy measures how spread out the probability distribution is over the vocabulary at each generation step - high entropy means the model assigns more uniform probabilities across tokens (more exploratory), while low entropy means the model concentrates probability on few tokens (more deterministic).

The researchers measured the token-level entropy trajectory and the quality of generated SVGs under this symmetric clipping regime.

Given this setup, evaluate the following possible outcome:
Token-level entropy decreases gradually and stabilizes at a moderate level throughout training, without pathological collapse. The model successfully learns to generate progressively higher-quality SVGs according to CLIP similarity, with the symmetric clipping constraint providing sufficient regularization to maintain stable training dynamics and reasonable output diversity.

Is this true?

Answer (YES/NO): NO